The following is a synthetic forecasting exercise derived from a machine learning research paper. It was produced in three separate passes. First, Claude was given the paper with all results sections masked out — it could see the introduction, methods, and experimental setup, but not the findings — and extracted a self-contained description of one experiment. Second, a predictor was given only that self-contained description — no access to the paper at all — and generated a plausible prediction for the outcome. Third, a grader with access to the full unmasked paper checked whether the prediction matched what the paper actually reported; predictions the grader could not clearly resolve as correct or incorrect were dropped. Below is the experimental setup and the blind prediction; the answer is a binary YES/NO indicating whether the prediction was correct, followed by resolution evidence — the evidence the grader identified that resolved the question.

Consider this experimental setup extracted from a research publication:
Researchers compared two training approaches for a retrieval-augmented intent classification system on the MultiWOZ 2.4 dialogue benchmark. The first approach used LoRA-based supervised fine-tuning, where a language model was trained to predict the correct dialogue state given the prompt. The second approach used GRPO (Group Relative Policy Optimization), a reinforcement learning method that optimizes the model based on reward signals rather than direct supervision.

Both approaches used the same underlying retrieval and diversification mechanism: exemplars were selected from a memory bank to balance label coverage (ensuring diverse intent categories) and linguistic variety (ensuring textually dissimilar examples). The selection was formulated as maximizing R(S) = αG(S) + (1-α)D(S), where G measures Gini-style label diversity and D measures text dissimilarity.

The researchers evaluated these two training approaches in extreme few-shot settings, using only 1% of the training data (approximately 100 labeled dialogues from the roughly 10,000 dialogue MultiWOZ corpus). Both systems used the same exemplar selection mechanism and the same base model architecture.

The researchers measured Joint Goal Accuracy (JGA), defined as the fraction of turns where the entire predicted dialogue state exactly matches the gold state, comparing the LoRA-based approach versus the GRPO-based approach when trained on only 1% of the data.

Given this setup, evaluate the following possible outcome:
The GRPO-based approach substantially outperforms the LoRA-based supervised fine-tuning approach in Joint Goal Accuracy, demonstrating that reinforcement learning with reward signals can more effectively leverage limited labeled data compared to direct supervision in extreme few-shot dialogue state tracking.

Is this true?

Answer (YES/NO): NO